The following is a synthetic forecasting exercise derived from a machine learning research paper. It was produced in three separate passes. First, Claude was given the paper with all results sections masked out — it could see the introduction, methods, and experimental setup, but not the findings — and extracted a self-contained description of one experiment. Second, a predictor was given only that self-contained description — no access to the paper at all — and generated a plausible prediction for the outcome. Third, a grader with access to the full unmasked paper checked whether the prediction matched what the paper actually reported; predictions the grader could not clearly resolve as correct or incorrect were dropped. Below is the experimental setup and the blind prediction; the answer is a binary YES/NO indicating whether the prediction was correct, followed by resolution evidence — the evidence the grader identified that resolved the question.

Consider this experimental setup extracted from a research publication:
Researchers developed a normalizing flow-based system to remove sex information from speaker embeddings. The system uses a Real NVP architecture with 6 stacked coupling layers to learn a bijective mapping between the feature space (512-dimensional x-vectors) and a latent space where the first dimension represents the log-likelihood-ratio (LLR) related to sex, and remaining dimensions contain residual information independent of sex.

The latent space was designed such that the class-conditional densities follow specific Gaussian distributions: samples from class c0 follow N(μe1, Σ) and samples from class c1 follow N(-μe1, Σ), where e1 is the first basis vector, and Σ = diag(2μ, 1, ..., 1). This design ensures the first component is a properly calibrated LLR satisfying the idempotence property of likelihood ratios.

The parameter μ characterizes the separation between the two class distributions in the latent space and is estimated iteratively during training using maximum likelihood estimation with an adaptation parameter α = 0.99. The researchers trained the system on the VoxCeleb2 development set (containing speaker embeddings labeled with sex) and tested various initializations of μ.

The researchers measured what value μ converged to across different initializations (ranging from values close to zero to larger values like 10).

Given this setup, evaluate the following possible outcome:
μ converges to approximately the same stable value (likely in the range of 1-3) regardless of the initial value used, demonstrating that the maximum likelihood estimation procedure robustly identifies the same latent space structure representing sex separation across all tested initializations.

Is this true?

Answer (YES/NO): NO